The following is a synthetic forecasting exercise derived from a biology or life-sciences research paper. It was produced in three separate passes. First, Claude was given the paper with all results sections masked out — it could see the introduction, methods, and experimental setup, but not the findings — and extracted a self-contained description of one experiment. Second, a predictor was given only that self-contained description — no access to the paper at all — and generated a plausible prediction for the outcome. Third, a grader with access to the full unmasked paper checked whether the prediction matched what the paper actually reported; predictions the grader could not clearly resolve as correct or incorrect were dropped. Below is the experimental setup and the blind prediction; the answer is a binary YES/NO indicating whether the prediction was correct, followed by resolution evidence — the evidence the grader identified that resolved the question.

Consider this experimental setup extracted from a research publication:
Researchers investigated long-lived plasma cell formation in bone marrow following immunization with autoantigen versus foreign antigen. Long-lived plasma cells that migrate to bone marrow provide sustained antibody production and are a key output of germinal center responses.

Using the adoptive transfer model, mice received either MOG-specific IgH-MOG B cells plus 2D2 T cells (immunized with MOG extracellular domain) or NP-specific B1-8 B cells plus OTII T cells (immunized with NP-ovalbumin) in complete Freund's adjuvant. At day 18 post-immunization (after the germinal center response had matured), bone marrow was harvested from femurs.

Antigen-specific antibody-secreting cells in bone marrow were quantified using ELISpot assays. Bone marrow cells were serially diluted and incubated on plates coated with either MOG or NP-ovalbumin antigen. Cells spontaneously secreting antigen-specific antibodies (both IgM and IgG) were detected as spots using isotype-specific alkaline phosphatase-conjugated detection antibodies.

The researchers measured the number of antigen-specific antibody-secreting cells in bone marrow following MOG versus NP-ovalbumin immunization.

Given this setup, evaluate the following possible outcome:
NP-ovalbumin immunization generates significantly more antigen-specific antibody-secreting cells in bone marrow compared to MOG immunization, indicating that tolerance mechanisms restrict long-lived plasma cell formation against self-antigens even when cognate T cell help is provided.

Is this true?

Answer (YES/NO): NO